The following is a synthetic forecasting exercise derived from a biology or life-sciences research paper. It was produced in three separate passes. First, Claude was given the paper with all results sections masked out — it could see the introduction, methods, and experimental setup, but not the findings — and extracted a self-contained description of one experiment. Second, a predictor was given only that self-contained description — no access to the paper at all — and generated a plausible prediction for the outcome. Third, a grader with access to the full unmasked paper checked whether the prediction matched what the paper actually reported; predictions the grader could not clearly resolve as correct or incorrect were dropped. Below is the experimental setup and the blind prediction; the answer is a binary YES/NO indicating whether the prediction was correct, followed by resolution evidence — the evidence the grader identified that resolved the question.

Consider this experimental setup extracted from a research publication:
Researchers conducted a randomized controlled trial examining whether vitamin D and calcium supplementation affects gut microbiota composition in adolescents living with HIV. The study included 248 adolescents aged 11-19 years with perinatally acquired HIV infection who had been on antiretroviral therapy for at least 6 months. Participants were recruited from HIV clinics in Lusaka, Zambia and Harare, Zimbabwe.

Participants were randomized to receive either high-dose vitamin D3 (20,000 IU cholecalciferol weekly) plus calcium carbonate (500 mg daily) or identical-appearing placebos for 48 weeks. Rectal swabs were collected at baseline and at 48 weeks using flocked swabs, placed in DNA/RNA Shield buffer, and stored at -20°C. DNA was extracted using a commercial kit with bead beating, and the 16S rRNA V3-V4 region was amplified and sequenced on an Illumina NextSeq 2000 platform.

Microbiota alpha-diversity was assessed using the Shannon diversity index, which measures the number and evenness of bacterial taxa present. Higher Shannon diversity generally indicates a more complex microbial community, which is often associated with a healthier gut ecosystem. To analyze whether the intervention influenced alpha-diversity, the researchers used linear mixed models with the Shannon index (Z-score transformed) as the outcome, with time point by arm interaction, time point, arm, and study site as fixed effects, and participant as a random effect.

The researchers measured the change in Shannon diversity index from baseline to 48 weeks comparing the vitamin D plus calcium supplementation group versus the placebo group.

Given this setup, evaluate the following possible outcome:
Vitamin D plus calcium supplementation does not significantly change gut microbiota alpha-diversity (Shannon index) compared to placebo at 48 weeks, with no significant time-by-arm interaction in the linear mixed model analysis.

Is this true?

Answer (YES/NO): NO